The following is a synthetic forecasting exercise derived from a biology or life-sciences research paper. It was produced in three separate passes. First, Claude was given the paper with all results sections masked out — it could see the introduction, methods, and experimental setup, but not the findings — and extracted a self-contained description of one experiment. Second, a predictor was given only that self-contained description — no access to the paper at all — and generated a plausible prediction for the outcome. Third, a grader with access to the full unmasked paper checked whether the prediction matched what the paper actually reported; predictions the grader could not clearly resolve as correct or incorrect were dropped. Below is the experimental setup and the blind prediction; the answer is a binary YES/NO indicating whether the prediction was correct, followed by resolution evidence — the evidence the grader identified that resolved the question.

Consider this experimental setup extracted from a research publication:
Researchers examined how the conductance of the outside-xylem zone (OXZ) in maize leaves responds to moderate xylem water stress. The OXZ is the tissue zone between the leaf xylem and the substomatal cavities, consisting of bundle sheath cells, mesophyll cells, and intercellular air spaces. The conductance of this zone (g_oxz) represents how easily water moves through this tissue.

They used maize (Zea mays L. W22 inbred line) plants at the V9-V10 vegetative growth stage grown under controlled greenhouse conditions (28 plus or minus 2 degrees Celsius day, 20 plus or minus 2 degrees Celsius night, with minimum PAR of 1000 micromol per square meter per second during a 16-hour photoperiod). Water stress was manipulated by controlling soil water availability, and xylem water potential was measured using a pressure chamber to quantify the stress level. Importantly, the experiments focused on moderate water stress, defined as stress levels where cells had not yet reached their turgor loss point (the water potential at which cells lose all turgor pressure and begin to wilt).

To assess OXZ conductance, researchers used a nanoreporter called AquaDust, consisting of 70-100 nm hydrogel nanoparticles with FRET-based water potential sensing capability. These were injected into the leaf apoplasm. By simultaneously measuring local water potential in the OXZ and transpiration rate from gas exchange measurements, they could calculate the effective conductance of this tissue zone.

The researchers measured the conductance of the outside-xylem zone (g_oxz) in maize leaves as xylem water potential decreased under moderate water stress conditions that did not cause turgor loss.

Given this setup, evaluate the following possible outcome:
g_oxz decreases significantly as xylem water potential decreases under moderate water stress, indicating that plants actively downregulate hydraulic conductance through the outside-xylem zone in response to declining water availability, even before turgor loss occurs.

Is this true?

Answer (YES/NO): YES